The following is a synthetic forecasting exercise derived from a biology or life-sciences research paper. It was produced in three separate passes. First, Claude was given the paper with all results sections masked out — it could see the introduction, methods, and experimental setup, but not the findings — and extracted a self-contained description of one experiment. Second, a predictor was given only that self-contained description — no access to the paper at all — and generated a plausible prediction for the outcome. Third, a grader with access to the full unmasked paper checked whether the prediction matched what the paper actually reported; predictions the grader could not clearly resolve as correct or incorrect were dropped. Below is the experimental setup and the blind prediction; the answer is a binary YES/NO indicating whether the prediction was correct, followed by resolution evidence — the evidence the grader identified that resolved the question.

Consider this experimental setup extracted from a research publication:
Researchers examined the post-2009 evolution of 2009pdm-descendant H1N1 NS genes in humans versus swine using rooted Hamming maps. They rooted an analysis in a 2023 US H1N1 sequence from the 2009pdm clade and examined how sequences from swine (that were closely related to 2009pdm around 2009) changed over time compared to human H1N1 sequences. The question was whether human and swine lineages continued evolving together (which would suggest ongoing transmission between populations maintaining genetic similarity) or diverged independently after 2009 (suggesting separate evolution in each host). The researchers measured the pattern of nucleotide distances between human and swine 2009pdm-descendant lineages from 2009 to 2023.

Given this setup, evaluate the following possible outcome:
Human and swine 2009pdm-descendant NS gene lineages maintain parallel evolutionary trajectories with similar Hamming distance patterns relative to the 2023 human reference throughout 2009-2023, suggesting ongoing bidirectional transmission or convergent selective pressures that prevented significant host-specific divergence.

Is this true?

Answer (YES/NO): NO